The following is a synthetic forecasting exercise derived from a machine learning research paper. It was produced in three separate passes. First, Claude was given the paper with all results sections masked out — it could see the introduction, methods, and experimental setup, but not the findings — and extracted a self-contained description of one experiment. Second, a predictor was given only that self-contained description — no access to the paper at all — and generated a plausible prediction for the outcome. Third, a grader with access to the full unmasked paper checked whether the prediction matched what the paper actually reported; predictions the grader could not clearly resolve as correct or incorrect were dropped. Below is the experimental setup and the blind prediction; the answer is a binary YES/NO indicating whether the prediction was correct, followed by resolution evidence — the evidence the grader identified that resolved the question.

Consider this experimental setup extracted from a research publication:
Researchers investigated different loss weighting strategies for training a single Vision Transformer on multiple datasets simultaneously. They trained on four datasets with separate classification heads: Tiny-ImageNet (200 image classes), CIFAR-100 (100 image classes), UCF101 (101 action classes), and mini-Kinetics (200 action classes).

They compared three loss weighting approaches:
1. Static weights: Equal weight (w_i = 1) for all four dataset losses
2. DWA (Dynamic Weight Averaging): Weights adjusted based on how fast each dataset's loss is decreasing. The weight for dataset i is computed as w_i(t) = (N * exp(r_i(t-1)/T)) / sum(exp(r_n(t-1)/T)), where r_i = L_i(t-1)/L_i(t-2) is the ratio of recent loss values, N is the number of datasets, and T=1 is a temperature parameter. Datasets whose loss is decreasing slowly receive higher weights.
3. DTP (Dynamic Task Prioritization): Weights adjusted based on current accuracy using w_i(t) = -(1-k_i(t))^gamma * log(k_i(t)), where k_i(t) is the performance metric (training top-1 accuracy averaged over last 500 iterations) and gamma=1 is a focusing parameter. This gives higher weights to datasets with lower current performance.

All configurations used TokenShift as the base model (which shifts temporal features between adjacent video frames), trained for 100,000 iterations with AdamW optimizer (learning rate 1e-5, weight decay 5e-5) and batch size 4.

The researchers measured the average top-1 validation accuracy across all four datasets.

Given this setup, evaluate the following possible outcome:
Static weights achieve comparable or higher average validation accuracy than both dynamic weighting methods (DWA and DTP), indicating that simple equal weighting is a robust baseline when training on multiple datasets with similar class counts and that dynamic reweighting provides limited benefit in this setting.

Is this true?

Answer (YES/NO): NO